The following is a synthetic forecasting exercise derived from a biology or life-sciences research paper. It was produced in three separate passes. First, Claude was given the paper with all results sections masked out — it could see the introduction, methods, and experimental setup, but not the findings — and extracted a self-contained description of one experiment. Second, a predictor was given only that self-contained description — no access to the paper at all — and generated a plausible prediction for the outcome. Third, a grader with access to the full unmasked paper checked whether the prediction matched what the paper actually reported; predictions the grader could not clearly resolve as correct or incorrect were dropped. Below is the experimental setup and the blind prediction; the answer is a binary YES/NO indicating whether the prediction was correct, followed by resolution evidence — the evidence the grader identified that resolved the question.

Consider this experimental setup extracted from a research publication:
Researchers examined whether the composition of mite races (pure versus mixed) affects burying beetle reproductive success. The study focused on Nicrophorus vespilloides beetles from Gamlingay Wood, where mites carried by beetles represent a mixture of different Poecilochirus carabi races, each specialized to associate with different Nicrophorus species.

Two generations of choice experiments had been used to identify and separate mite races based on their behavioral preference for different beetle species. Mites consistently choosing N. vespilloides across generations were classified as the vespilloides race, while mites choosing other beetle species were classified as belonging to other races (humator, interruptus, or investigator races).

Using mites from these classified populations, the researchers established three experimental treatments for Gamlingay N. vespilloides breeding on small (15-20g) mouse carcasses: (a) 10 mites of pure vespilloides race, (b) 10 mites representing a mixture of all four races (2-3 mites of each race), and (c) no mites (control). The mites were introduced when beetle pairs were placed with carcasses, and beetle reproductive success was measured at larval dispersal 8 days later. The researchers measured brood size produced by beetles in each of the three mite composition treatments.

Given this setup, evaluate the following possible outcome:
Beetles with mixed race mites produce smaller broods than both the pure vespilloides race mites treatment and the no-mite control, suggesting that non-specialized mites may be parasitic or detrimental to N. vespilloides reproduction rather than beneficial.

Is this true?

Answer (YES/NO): YES